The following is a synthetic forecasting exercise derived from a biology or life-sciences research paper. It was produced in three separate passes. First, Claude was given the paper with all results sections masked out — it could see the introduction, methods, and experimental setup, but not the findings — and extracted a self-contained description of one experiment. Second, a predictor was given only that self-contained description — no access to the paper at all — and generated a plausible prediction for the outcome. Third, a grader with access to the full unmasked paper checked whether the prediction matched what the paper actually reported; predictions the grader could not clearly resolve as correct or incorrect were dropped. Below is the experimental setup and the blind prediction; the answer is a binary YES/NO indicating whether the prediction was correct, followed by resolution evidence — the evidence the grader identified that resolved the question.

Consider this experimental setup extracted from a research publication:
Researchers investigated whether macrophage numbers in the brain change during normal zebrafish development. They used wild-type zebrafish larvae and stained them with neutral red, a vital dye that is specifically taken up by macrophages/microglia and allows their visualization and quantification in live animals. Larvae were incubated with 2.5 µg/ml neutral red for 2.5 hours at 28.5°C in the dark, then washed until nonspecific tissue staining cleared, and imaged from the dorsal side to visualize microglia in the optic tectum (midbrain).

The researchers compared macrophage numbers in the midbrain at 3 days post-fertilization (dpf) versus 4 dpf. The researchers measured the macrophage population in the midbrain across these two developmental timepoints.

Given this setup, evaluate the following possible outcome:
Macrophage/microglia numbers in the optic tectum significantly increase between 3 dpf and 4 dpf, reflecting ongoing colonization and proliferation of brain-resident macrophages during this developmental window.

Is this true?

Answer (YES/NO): YES